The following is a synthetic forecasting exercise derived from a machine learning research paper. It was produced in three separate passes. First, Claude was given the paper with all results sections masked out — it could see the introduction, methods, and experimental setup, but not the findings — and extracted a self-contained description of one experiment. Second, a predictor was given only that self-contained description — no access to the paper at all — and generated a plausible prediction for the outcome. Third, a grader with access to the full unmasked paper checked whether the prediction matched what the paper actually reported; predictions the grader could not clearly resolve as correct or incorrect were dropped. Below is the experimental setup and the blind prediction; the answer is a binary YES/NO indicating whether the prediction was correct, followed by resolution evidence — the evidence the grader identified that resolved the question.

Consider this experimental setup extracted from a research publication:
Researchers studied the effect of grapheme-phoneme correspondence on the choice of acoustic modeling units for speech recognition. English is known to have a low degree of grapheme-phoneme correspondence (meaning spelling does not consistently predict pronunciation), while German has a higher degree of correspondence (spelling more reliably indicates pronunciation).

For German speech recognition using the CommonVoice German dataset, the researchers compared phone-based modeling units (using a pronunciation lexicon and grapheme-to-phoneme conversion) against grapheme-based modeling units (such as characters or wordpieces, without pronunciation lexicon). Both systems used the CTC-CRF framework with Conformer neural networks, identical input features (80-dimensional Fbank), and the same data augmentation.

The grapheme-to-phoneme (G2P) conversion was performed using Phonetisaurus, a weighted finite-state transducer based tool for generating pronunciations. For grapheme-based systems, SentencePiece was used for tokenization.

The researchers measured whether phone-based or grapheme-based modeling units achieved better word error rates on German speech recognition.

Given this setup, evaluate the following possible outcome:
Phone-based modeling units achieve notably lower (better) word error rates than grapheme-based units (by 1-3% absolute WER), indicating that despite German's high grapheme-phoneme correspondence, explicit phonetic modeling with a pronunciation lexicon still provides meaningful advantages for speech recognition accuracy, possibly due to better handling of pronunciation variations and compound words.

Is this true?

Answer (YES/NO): NO